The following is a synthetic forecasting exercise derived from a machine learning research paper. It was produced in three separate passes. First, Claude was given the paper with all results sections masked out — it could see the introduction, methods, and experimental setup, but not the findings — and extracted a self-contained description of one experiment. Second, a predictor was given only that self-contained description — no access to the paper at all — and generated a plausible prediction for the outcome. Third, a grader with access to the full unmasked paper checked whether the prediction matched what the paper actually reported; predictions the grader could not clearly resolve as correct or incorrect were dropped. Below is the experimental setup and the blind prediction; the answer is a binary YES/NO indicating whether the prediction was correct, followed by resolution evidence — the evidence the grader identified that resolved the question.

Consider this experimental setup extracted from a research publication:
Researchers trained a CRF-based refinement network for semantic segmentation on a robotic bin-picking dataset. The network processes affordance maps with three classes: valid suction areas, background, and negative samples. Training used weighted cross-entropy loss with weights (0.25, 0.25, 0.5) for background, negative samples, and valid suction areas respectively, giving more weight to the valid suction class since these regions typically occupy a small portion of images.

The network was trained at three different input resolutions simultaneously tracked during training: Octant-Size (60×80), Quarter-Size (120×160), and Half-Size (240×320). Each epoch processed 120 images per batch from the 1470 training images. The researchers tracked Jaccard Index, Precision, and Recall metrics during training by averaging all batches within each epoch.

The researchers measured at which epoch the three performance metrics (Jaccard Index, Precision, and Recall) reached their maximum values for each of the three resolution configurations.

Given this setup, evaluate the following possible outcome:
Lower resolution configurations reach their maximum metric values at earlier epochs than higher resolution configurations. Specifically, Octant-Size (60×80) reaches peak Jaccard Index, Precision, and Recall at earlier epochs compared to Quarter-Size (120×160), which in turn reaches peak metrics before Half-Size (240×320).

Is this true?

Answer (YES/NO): NO